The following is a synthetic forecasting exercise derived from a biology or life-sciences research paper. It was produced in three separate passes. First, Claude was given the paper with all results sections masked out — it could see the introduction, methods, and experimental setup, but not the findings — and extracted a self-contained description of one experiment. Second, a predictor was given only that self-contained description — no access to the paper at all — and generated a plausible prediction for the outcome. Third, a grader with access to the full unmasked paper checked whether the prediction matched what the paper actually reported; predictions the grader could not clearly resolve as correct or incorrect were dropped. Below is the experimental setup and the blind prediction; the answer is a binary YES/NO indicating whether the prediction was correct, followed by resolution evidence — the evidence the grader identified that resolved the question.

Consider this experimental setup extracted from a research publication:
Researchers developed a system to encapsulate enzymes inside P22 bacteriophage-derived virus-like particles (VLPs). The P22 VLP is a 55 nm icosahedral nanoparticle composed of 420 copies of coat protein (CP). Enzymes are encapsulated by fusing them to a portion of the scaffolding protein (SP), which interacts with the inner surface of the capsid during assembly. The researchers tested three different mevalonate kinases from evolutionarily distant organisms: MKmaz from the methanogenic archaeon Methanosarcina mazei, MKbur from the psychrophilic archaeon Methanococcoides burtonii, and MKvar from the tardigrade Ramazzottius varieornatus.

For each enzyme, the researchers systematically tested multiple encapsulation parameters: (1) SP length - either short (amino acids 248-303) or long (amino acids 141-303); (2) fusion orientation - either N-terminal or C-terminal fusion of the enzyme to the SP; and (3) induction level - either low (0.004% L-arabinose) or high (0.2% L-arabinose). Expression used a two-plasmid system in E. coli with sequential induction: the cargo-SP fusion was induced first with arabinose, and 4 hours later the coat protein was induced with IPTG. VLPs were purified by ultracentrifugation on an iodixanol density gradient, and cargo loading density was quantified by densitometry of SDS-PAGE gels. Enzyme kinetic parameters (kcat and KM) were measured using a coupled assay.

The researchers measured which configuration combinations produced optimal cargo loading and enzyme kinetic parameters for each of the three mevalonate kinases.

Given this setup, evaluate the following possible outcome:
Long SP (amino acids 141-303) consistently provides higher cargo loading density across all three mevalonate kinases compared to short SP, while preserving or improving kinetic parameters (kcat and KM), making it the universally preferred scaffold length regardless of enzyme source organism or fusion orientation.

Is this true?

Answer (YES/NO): NO